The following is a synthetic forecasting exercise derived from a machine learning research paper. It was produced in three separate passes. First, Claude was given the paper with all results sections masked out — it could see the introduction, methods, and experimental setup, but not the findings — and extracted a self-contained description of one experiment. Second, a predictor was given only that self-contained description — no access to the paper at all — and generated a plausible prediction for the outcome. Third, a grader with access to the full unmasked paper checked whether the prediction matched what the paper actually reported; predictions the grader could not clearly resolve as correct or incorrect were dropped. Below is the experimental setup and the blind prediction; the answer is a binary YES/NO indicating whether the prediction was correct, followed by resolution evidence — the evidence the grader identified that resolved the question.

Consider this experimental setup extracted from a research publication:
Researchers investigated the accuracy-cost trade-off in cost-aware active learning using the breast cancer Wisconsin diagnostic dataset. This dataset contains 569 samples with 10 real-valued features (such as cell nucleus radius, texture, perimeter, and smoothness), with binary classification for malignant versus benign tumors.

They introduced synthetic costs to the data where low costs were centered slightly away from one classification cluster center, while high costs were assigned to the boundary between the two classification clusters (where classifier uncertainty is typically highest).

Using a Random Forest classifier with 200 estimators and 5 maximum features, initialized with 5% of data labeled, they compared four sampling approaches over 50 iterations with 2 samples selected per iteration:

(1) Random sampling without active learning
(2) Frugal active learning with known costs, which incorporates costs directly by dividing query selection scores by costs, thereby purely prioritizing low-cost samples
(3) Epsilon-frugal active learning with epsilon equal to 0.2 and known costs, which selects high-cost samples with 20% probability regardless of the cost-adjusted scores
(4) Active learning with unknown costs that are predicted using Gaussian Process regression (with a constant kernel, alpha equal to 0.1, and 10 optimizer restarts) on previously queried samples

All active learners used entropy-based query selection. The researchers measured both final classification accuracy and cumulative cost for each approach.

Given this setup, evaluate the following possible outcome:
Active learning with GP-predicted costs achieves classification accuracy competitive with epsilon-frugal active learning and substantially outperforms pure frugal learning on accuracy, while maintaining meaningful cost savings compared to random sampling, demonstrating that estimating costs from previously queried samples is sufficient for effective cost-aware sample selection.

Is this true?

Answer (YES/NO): YES